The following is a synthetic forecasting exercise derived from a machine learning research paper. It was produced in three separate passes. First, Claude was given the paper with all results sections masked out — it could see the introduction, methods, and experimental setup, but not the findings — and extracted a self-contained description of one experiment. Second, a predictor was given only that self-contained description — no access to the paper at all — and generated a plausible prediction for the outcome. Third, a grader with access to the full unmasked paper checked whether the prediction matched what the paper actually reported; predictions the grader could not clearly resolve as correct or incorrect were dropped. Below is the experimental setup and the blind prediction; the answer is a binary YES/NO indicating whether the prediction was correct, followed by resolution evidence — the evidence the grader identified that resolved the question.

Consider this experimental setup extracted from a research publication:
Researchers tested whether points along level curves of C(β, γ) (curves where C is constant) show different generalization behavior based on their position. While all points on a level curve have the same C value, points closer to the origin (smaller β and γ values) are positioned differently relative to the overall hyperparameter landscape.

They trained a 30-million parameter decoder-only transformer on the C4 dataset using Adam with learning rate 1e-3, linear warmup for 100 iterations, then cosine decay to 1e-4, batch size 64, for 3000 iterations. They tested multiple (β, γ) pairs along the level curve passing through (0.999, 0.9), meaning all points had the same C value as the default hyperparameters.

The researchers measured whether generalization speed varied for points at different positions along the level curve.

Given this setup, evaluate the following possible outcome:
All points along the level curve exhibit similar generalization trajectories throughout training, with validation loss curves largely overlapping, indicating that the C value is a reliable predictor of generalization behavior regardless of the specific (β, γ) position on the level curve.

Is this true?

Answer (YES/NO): NO